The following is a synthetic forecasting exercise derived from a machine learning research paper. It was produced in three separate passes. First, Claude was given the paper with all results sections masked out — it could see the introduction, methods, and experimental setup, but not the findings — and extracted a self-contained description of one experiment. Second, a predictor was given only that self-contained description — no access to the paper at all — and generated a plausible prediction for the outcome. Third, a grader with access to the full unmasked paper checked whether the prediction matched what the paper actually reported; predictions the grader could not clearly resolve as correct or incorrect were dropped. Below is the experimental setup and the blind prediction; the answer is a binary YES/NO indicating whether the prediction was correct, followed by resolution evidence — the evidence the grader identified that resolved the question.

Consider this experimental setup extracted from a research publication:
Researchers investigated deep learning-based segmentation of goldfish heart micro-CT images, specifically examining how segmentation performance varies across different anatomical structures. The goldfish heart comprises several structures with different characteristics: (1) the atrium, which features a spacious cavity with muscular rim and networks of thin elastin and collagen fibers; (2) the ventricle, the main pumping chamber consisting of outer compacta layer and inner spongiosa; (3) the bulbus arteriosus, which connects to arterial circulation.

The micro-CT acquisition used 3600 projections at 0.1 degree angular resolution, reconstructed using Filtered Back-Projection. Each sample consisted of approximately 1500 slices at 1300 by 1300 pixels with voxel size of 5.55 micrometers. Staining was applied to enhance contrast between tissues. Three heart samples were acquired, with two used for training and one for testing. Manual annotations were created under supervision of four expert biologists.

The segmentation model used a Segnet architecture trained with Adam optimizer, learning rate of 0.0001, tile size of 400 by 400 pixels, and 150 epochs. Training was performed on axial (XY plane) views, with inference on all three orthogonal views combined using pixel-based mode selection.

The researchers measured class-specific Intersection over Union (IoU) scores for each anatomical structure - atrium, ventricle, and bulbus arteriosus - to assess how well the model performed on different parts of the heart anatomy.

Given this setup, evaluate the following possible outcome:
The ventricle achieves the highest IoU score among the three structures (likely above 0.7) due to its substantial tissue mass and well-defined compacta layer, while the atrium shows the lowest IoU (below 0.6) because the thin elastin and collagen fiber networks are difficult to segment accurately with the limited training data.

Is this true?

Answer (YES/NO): NO